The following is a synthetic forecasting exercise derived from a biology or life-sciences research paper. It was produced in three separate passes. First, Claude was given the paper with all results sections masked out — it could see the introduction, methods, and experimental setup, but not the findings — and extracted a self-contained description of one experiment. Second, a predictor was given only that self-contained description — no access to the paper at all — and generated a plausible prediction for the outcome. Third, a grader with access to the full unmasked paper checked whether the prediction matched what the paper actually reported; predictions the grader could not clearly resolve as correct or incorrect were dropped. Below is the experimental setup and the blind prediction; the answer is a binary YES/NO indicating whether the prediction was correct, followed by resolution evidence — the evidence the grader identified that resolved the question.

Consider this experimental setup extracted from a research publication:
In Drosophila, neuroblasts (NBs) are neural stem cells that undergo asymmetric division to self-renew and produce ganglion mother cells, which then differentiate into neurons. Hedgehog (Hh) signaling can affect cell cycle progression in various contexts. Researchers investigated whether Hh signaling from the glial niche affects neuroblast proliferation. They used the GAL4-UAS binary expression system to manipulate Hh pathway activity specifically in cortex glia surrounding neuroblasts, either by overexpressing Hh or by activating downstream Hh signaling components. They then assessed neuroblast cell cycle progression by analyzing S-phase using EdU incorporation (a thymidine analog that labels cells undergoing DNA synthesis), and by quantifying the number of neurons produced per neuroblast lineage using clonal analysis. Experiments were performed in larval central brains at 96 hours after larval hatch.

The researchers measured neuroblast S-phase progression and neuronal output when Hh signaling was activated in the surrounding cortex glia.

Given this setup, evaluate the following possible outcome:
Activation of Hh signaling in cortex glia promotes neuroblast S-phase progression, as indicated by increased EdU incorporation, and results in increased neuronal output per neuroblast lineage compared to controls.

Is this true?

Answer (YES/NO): NO